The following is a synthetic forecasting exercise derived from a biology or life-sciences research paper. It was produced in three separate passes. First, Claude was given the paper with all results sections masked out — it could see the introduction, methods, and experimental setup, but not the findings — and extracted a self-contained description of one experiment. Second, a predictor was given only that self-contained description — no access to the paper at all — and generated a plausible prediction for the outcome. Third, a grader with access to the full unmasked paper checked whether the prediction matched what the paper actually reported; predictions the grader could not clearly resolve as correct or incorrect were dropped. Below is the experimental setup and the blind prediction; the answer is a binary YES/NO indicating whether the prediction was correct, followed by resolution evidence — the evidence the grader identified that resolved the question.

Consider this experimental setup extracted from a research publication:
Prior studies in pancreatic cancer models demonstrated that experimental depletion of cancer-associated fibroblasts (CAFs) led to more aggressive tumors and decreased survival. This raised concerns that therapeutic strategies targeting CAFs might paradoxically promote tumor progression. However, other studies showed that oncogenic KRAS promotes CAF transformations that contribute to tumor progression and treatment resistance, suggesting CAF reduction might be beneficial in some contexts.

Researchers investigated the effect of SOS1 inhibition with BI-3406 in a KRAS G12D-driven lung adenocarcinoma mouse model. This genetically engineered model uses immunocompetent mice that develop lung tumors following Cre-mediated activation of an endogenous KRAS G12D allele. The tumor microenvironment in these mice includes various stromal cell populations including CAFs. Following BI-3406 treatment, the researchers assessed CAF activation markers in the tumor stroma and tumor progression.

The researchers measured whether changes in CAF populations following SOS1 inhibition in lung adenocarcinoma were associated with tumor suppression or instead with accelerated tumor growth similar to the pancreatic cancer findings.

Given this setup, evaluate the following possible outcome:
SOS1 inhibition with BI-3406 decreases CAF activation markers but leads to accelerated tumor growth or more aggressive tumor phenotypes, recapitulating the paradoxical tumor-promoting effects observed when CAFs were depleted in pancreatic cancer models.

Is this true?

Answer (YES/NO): NO